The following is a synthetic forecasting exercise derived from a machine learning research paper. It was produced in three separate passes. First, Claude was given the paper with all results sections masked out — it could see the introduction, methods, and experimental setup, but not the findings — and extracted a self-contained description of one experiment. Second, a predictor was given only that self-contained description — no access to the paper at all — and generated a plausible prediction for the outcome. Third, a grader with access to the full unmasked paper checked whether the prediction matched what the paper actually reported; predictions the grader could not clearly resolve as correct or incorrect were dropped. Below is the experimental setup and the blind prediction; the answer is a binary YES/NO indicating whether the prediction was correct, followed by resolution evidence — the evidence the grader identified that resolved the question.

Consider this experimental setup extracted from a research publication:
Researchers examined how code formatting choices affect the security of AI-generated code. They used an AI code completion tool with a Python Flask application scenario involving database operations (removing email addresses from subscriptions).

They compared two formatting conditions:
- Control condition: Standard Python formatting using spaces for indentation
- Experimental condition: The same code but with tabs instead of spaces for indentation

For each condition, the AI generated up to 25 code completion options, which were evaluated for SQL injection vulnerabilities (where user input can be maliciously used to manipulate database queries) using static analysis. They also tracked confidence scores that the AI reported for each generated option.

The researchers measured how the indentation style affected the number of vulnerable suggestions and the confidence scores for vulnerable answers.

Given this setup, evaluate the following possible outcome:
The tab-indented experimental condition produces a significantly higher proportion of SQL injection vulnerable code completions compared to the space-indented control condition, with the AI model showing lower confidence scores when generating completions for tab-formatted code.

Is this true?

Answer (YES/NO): NO